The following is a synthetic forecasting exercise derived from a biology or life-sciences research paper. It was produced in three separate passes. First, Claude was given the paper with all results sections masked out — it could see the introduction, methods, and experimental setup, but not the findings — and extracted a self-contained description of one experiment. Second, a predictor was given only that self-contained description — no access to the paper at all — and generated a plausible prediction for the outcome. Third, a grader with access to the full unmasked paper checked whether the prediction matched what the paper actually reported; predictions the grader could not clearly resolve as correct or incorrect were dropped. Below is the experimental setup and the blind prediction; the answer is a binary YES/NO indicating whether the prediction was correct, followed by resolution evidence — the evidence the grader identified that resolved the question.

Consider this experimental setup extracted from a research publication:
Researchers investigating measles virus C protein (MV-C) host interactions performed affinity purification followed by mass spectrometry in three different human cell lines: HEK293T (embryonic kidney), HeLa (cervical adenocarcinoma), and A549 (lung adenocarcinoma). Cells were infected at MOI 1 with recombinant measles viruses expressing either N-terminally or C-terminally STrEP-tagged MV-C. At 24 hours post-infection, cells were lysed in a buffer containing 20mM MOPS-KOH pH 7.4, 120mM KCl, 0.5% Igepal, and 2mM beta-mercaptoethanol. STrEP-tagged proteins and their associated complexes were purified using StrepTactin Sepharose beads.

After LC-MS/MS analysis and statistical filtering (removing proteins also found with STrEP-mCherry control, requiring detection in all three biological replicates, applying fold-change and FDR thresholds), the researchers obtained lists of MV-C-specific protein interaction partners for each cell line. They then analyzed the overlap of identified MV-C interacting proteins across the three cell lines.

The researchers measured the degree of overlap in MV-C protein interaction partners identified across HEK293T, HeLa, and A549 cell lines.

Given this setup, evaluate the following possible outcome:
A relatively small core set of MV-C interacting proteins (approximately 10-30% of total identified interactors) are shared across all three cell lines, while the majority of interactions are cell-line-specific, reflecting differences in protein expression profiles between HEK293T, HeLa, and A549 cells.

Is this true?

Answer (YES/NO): NO